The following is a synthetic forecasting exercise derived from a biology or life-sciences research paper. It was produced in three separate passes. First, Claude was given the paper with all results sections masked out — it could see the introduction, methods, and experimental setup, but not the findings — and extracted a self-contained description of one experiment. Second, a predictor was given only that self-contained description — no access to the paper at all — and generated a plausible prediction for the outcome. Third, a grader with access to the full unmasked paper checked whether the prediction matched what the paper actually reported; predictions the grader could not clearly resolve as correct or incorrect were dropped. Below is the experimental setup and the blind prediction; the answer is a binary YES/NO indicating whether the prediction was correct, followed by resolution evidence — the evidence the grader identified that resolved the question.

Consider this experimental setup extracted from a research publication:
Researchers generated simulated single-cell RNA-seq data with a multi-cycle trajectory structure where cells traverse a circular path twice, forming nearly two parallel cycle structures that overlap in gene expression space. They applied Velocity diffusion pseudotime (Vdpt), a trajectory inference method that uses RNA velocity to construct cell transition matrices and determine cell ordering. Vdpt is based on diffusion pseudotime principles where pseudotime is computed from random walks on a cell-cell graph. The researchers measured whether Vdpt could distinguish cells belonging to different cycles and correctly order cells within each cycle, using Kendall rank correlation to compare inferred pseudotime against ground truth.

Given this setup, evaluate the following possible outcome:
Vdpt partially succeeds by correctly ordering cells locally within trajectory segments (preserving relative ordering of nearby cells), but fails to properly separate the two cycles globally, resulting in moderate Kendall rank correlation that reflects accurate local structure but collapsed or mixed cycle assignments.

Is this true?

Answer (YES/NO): NO